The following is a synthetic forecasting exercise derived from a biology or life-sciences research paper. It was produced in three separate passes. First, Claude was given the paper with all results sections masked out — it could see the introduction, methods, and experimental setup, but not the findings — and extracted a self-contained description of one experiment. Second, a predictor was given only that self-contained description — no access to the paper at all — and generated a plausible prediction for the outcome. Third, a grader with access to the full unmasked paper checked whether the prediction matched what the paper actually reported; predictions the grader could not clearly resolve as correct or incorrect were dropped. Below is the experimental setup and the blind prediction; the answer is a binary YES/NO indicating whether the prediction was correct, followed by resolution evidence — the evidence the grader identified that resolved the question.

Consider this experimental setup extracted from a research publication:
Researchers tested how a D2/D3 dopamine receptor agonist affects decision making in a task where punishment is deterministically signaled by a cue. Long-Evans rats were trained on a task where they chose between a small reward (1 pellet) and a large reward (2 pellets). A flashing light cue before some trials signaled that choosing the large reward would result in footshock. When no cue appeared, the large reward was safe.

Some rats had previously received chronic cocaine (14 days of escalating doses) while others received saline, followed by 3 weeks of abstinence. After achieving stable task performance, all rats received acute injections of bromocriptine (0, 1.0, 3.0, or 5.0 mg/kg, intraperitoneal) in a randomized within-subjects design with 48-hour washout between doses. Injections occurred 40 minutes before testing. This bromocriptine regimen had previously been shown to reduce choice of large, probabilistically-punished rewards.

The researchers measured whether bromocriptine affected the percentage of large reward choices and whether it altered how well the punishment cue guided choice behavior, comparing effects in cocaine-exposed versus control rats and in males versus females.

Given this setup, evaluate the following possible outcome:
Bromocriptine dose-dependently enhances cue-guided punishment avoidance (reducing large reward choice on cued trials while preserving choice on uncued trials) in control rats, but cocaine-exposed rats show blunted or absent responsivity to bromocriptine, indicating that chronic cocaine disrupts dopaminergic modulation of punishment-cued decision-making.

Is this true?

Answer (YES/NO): NO